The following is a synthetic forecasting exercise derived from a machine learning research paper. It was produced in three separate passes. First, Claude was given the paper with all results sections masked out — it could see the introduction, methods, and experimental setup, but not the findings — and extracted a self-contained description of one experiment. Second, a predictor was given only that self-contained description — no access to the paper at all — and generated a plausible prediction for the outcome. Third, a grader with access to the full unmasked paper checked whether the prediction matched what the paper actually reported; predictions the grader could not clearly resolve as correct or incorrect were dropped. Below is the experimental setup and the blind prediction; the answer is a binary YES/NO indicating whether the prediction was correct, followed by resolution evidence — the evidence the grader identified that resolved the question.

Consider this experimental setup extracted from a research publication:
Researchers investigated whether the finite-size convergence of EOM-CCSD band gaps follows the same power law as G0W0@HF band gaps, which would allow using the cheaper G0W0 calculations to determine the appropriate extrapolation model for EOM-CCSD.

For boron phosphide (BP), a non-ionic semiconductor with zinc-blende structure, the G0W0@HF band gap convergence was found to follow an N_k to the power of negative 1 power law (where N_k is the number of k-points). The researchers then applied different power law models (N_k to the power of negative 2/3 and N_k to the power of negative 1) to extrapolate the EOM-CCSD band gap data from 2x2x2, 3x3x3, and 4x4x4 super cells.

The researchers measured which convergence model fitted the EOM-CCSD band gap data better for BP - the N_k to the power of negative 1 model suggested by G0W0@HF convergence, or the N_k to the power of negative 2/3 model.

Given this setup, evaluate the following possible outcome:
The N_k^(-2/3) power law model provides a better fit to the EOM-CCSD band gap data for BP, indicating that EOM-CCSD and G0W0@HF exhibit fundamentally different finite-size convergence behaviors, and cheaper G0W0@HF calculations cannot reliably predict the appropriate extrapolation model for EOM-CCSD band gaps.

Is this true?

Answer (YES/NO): NO